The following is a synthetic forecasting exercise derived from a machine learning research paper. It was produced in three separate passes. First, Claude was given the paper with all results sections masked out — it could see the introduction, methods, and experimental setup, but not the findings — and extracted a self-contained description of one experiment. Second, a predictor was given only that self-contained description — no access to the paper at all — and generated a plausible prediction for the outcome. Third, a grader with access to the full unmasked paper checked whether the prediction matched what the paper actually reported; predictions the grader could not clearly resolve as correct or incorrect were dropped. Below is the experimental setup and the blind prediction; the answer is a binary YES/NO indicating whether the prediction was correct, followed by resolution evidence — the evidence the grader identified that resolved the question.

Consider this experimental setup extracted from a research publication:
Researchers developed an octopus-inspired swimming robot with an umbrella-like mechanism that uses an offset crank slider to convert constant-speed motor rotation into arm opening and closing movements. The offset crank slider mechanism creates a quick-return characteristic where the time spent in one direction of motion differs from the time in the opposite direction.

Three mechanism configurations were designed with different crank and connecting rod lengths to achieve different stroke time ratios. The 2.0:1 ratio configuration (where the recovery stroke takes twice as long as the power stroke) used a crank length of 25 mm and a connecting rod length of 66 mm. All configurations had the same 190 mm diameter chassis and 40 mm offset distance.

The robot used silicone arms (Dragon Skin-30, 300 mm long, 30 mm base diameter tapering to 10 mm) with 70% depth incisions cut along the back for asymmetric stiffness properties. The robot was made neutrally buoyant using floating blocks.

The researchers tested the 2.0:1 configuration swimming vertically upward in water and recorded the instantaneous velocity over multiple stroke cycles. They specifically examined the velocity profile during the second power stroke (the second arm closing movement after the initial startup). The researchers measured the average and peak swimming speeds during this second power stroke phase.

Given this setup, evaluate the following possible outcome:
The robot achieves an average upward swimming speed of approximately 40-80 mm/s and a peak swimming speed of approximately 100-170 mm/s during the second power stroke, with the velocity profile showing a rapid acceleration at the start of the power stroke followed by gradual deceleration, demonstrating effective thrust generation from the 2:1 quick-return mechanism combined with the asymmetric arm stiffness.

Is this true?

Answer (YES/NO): NO